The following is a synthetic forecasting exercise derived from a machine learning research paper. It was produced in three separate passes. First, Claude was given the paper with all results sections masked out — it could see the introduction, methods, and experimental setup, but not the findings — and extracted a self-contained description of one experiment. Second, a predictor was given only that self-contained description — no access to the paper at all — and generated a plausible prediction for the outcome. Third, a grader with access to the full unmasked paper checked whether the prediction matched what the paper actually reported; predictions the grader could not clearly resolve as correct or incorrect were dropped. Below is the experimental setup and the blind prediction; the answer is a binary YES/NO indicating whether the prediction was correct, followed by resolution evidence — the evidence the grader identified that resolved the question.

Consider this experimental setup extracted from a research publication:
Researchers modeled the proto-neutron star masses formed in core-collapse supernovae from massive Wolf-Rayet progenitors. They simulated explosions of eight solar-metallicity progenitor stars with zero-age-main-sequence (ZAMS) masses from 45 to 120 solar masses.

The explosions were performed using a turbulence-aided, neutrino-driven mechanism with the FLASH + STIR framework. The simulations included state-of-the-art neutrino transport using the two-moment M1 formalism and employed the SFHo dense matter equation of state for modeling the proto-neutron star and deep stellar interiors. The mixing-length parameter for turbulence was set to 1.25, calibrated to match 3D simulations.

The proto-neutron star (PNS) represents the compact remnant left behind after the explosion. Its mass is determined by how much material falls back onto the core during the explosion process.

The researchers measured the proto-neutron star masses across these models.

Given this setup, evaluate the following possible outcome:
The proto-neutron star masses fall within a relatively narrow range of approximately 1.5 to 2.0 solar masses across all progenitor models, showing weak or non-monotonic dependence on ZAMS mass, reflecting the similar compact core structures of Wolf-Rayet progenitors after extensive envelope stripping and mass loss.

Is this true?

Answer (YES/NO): NO